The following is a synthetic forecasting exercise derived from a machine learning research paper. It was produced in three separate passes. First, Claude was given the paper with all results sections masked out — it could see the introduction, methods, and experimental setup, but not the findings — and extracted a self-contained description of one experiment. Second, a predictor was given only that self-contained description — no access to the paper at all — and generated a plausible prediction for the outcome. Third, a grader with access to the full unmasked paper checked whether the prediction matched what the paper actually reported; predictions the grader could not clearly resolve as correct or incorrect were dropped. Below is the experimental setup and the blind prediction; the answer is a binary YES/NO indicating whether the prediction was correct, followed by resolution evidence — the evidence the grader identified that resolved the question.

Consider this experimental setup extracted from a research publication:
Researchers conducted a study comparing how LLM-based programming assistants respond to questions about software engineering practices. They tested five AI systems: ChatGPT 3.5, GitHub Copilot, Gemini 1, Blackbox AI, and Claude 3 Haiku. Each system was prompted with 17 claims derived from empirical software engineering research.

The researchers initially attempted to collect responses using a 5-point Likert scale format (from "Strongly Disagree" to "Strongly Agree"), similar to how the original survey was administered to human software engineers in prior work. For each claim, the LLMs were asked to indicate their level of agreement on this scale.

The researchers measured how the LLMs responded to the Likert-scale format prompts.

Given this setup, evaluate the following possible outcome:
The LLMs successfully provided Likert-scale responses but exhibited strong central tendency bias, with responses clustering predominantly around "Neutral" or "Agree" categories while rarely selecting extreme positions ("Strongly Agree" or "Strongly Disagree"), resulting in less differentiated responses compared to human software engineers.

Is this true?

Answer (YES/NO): NO